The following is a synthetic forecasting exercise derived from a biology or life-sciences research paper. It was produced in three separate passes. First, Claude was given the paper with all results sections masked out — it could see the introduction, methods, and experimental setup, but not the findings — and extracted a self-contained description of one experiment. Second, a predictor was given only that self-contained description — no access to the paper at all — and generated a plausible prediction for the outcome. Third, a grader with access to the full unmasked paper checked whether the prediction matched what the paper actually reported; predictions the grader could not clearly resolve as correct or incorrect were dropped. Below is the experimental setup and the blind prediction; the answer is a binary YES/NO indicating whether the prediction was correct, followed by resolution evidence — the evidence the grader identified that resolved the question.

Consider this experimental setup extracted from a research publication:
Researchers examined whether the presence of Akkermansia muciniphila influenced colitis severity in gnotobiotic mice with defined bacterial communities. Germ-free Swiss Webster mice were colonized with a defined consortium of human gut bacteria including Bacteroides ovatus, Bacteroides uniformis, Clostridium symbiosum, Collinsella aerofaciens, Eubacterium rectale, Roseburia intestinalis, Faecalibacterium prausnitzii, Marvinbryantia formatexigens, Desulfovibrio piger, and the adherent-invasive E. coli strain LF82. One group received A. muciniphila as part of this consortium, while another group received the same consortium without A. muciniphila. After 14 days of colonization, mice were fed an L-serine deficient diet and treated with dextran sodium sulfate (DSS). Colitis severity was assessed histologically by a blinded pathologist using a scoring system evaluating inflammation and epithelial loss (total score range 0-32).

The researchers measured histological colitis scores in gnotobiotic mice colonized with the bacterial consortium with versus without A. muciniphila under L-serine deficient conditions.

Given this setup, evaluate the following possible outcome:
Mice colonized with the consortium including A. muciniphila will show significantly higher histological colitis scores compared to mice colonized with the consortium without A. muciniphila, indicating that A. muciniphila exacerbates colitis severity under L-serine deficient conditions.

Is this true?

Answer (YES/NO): YES